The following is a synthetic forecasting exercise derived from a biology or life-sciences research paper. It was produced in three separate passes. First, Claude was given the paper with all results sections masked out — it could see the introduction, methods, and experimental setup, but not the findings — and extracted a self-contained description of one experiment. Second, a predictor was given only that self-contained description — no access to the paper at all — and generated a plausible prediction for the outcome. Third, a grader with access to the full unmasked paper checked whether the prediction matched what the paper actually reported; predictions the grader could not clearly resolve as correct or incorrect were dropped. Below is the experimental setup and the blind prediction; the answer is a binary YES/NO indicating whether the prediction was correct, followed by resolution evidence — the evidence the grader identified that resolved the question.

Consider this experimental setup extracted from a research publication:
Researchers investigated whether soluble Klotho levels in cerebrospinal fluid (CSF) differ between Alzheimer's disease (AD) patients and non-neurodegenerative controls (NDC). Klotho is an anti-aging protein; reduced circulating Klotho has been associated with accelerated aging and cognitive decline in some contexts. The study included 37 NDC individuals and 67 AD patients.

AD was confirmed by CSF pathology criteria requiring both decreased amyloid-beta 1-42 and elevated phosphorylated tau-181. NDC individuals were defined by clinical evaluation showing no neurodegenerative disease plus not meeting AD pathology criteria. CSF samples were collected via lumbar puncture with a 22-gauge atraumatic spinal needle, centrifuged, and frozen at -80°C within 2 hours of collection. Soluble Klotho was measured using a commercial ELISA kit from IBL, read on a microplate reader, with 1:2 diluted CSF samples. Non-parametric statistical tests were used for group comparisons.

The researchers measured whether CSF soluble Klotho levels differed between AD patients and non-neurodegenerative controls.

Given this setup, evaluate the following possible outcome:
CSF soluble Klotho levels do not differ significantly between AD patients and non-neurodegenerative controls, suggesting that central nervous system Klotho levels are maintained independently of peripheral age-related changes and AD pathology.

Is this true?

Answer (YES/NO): YES